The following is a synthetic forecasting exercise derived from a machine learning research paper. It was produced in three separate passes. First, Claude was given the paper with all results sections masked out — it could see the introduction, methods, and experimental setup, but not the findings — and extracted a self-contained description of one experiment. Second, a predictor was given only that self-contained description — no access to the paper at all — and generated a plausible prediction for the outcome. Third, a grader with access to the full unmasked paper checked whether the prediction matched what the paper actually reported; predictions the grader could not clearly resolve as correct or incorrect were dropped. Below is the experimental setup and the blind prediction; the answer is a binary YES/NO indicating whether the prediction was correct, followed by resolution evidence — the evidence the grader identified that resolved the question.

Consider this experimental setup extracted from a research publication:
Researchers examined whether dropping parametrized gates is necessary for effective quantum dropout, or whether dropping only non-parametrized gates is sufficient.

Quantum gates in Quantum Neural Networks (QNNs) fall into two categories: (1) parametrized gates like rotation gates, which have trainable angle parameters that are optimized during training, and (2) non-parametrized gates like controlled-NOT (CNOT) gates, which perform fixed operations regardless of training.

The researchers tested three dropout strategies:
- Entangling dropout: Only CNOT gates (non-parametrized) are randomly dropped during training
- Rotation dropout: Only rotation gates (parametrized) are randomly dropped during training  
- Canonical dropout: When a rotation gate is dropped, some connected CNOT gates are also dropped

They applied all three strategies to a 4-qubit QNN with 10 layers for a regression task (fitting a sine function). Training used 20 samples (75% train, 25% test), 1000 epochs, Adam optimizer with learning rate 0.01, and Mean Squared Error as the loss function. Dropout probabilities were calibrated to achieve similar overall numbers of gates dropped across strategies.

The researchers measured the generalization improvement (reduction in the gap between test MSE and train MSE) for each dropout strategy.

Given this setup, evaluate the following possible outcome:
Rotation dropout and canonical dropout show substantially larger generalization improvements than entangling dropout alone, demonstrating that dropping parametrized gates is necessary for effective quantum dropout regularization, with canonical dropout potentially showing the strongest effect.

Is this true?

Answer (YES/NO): NO